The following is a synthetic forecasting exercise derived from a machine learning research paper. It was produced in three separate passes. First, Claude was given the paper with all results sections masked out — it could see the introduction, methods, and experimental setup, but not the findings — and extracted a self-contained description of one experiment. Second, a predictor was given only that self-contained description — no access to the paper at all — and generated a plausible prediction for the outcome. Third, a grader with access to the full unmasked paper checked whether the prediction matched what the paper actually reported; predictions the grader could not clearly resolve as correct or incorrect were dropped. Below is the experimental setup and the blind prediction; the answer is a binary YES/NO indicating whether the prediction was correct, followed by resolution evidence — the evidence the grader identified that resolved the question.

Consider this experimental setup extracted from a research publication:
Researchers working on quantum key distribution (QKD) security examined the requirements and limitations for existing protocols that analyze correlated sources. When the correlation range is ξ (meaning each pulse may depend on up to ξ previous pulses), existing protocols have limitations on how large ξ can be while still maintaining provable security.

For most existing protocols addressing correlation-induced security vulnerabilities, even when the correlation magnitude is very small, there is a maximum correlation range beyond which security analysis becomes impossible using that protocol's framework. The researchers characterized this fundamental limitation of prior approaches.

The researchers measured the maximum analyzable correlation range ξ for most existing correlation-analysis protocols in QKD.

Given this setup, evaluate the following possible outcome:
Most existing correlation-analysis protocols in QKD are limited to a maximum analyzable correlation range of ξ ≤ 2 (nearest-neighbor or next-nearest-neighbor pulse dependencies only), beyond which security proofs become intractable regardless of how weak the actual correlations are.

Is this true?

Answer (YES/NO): NO